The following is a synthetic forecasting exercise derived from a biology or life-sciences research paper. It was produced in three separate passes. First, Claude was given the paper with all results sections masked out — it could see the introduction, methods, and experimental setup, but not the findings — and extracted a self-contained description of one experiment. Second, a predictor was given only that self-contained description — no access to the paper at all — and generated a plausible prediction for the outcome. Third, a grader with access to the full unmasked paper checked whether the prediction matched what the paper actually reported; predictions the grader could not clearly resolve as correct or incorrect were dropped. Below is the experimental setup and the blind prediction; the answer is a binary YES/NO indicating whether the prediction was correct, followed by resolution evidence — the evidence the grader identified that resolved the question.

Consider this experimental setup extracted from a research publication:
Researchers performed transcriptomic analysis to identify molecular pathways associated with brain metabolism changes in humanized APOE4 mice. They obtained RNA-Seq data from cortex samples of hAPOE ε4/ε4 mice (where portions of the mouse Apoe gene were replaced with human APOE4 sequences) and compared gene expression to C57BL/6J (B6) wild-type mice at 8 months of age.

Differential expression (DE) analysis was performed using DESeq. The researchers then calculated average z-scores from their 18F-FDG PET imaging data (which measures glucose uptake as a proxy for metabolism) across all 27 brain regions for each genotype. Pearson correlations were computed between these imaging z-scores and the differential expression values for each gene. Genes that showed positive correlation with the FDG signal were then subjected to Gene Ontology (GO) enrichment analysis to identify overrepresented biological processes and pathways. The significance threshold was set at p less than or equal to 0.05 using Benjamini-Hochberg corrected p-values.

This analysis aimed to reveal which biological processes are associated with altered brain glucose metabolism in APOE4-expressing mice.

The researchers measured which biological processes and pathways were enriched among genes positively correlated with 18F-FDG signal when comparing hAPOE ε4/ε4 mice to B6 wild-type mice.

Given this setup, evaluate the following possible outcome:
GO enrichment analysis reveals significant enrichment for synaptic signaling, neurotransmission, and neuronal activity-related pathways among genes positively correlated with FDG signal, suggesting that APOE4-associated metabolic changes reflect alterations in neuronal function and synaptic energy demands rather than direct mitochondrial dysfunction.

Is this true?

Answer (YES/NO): NO